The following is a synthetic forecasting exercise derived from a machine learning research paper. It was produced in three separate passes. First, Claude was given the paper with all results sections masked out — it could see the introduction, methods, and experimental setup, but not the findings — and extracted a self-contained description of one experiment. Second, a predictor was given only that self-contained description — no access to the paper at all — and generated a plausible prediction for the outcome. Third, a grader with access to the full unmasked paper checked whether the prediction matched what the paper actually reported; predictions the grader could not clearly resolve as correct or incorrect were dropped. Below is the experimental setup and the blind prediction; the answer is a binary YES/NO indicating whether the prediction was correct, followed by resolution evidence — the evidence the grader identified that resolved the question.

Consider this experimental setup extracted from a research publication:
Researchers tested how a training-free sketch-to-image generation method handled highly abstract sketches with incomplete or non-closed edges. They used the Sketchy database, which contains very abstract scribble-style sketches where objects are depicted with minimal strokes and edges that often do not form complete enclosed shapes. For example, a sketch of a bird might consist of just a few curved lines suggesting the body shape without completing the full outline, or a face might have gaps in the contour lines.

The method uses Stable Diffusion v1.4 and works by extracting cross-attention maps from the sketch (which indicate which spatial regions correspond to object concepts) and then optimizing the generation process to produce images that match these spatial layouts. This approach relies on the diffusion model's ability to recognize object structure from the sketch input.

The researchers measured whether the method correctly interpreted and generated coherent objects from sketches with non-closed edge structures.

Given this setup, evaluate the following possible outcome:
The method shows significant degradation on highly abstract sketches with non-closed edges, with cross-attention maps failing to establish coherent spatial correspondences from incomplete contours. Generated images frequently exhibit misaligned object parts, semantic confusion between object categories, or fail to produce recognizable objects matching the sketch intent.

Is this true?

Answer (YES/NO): YES